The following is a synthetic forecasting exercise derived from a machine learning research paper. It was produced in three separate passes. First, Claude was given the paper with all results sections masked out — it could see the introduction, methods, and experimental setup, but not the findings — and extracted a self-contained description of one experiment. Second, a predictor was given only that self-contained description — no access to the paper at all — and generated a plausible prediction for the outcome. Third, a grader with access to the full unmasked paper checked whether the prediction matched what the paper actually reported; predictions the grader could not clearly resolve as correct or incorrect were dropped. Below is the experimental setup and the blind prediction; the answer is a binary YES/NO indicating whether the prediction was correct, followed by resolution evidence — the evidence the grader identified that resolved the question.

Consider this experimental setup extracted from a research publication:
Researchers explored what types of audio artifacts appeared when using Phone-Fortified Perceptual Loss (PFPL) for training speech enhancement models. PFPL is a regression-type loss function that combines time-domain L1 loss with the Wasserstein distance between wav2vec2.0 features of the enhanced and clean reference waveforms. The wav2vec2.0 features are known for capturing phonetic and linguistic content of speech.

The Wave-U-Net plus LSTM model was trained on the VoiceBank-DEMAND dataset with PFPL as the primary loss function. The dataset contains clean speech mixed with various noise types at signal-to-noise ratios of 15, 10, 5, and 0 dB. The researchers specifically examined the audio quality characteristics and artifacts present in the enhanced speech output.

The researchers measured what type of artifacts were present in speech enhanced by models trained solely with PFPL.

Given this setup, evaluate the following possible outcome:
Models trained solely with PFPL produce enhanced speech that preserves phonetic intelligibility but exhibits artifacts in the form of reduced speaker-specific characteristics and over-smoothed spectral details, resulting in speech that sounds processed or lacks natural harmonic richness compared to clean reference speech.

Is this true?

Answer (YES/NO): NO